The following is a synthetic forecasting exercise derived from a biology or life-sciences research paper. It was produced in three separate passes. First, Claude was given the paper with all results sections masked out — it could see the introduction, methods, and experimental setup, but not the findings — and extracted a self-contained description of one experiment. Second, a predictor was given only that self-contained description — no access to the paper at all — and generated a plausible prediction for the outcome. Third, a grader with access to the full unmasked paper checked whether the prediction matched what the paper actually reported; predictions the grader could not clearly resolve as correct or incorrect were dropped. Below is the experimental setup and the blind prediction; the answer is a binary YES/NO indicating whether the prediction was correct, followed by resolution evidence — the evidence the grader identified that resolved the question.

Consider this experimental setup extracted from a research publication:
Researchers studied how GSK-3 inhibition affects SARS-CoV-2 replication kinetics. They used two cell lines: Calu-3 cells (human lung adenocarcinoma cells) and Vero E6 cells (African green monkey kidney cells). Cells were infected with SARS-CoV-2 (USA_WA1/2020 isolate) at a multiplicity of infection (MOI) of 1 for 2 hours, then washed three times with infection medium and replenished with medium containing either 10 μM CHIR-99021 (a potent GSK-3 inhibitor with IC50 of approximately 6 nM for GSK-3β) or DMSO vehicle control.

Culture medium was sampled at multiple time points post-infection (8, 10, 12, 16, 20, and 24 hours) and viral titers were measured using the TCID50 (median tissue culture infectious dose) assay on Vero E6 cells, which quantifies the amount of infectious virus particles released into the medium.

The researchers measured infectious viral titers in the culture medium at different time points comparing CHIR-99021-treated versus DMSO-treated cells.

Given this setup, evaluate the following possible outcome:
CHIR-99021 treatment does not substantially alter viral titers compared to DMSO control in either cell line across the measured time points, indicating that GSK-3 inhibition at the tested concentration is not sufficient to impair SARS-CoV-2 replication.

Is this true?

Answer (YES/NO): NO